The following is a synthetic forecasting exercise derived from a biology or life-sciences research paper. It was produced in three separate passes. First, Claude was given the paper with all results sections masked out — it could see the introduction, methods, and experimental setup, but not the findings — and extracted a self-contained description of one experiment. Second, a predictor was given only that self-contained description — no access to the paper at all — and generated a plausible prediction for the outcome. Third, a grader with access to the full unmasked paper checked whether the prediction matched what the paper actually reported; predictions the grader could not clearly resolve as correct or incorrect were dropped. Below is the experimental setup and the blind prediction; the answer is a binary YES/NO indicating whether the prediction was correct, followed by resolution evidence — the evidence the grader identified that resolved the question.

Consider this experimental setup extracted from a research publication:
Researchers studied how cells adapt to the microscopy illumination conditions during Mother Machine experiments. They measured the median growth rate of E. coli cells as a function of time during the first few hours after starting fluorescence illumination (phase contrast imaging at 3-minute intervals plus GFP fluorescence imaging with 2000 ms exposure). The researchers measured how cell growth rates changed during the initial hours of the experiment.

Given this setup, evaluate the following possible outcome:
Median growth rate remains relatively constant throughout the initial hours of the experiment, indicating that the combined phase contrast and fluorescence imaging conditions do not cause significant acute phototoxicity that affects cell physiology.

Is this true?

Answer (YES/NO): NO